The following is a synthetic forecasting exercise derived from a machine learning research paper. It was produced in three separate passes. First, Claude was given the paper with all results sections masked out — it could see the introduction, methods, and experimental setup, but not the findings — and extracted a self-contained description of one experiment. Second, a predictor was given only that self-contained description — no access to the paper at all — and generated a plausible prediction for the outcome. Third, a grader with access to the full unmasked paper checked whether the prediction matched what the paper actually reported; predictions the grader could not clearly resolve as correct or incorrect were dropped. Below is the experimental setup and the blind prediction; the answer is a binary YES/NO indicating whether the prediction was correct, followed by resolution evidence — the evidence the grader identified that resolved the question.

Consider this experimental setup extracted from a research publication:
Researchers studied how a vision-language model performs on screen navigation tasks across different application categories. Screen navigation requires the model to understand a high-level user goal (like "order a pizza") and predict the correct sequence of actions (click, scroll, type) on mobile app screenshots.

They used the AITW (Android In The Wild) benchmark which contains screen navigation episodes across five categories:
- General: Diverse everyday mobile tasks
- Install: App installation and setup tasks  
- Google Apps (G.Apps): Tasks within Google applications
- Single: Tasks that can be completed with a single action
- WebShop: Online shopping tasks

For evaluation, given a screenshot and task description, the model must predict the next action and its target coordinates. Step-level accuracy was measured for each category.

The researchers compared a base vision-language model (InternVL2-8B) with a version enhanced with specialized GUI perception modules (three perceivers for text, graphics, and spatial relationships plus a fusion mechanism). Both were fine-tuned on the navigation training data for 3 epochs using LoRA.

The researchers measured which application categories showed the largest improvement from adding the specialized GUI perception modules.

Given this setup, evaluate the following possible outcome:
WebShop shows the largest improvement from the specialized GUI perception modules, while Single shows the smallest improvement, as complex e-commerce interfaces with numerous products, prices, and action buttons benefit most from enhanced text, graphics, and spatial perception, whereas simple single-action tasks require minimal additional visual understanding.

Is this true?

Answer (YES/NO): NO